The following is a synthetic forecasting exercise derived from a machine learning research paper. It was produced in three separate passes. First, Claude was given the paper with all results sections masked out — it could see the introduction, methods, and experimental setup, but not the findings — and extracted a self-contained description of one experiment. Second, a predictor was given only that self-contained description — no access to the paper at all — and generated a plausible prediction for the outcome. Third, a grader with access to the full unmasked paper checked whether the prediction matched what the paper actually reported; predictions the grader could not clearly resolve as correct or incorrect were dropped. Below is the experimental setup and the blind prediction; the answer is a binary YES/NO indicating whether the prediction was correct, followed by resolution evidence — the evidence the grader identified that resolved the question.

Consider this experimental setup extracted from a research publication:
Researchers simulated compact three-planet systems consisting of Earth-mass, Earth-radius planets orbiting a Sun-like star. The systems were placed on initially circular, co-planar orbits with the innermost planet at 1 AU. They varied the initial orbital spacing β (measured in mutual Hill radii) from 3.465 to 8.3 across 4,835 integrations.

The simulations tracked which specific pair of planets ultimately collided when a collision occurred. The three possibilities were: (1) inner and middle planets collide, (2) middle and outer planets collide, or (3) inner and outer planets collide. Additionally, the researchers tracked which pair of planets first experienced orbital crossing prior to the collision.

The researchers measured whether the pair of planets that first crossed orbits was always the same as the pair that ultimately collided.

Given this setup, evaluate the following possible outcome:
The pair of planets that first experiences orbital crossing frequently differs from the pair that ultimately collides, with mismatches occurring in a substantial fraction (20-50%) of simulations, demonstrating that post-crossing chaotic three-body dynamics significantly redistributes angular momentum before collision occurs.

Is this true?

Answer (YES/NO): NO